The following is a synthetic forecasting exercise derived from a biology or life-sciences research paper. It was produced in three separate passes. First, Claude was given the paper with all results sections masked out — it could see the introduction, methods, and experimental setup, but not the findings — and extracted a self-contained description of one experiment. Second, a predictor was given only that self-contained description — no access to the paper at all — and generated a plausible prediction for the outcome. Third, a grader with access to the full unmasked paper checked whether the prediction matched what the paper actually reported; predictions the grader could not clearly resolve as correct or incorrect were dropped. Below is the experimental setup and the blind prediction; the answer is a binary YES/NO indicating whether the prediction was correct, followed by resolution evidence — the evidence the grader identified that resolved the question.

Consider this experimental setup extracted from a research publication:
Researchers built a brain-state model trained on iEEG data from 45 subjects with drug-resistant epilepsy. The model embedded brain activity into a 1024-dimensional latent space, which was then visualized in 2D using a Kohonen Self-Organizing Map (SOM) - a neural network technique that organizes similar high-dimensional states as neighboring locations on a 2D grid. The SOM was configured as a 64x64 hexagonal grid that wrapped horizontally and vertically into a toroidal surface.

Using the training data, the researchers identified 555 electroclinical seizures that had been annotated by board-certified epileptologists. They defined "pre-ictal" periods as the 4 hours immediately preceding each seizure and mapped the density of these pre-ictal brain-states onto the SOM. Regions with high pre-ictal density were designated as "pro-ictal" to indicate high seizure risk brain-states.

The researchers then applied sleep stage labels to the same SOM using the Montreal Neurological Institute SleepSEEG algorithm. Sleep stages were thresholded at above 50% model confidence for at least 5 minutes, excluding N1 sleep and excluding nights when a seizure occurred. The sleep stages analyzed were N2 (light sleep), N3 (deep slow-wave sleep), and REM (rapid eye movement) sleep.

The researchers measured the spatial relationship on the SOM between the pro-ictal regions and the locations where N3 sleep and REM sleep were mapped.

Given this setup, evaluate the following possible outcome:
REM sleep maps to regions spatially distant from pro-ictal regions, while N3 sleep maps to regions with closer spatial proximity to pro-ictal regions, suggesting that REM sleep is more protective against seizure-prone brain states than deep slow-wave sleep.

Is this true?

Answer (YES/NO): YES